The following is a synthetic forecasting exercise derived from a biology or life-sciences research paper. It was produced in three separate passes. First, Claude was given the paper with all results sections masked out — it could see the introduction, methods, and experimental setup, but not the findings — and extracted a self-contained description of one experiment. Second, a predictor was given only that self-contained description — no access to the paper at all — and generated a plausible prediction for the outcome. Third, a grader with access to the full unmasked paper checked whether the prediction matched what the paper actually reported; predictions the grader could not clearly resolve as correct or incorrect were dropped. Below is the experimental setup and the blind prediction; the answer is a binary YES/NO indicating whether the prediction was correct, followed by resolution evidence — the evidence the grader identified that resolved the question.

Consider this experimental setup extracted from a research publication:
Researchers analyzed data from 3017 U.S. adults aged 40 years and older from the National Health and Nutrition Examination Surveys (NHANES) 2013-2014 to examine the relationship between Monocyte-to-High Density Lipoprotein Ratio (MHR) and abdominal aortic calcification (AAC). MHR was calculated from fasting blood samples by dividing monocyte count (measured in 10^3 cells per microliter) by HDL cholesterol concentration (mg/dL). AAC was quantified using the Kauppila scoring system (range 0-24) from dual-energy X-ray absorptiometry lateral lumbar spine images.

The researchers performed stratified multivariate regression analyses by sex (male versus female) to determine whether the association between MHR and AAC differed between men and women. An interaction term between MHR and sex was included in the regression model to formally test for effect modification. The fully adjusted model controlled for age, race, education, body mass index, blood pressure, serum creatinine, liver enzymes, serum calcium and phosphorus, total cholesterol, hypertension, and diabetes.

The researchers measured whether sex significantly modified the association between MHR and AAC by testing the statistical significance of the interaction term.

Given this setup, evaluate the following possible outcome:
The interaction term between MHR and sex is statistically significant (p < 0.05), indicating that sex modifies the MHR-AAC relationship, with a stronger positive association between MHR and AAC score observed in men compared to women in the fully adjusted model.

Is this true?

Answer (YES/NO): NO